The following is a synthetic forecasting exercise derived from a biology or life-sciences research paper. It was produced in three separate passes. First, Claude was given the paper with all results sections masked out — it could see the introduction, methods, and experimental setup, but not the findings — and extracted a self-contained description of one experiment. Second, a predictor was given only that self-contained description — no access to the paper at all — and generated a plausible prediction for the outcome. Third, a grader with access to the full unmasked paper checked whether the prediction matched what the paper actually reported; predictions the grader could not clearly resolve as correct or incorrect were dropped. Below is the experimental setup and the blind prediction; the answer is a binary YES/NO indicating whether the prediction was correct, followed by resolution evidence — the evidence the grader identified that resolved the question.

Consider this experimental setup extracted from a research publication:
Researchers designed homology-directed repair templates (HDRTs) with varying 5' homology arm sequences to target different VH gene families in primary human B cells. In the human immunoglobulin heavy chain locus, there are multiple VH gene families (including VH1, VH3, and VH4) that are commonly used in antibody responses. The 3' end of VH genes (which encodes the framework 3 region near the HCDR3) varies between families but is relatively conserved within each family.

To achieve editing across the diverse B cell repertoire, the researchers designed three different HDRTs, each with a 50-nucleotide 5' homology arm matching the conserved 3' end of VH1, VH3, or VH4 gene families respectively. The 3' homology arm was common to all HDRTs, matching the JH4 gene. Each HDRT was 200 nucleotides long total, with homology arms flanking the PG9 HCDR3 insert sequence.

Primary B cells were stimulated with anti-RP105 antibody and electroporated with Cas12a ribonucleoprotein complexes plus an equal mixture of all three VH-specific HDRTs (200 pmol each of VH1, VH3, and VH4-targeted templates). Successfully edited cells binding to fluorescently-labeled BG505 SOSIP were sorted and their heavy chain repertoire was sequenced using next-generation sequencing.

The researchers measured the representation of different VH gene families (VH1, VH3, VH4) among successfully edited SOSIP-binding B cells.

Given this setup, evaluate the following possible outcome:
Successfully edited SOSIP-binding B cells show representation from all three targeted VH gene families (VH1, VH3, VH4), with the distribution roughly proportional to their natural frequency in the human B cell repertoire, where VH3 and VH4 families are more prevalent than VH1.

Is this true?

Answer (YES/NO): YES